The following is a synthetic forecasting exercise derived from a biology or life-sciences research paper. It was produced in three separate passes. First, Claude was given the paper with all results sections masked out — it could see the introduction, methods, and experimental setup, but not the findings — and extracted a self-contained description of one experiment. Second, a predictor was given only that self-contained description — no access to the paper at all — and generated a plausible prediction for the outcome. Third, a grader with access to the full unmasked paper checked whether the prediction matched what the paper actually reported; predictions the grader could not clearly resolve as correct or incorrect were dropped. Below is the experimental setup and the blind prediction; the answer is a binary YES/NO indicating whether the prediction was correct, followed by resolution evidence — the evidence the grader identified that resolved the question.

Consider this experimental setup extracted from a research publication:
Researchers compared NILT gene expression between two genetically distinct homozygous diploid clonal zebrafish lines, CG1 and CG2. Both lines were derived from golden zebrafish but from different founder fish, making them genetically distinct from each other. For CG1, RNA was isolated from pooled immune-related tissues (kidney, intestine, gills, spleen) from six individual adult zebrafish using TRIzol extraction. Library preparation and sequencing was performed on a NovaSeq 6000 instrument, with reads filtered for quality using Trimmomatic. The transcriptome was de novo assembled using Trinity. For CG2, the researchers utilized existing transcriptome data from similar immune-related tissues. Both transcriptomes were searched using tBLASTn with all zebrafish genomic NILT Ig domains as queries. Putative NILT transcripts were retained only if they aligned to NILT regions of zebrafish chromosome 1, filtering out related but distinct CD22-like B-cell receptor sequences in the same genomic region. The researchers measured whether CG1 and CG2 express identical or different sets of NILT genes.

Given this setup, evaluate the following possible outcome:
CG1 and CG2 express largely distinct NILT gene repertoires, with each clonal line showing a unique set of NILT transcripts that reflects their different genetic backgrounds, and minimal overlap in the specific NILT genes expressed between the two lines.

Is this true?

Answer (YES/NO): NO